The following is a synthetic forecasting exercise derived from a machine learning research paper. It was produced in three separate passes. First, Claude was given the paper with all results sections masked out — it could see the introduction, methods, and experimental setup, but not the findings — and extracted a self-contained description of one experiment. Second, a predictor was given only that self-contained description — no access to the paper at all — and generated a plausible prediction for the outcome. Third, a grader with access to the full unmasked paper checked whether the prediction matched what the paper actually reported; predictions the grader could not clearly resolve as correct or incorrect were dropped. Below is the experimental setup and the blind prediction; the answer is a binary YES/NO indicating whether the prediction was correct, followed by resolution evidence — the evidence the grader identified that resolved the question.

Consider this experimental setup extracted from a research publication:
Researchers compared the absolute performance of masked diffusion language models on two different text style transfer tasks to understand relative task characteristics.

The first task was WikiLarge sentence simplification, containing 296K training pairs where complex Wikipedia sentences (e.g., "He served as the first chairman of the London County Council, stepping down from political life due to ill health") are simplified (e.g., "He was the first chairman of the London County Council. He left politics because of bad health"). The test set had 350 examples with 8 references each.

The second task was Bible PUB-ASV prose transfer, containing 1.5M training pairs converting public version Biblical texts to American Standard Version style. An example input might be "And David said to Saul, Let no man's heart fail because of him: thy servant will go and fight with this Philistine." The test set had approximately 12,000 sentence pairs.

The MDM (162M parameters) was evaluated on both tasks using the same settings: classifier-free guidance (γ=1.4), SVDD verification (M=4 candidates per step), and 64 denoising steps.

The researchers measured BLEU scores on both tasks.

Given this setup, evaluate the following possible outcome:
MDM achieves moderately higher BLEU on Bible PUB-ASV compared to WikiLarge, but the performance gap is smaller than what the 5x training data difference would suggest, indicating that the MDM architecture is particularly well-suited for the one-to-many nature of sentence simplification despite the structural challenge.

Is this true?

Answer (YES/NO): NO